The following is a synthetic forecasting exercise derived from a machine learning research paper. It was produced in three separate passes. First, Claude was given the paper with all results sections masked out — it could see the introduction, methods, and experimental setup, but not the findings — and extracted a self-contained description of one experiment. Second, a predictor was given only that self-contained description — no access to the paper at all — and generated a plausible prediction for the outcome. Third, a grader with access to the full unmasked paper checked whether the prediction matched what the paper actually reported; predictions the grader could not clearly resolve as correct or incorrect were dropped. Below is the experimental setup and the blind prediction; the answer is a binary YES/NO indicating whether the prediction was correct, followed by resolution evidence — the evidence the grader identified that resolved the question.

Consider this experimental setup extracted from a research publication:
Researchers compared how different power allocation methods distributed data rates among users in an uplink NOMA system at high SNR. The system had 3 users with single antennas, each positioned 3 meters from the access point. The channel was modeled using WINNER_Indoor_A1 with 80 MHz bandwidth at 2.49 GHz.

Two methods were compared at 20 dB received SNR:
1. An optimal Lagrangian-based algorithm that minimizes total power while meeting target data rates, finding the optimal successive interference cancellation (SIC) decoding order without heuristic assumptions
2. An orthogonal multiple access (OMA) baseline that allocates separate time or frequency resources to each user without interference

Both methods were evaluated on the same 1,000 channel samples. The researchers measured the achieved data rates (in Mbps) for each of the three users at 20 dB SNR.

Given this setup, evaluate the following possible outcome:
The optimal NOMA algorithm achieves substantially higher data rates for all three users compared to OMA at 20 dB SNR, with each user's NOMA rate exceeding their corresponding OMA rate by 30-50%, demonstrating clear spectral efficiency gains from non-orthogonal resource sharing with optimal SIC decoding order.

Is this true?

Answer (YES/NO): NO